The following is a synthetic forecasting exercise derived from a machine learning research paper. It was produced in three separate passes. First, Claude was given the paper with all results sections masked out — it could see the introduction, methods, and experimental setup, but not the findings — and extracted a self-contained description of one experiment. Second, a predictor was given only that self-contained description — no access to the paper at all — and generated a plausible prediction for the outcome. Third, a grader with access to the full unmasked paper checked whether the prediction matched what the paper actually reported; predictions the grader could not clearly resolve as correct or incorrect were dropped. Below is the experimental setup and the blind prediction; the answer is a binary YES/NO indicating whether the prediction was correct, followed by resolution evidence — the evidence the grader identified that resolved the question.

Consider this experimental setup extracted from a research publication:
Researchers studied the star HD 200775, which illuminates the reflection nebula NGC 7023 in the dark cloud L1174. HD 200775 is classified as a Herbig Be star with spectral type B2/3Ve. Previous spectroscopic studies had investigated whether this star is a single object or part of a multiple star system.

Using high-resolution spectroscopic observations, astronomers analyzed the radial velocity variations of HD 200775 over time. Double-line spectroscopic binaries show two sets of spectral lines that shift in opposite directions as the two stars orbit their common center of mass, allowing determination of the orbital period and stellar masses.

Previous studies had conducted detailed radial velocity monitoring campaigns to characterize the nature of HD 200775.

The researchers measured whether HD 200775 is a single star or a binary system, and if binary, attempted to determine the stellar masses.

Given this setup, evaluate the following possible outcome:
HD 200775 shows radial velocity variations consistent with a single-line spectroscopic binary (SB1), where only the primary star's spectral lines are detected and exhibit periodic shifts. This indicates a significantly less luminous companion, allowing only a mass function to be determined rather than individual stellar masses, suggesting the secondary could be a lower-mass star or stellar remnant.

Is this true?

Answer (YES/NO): NO